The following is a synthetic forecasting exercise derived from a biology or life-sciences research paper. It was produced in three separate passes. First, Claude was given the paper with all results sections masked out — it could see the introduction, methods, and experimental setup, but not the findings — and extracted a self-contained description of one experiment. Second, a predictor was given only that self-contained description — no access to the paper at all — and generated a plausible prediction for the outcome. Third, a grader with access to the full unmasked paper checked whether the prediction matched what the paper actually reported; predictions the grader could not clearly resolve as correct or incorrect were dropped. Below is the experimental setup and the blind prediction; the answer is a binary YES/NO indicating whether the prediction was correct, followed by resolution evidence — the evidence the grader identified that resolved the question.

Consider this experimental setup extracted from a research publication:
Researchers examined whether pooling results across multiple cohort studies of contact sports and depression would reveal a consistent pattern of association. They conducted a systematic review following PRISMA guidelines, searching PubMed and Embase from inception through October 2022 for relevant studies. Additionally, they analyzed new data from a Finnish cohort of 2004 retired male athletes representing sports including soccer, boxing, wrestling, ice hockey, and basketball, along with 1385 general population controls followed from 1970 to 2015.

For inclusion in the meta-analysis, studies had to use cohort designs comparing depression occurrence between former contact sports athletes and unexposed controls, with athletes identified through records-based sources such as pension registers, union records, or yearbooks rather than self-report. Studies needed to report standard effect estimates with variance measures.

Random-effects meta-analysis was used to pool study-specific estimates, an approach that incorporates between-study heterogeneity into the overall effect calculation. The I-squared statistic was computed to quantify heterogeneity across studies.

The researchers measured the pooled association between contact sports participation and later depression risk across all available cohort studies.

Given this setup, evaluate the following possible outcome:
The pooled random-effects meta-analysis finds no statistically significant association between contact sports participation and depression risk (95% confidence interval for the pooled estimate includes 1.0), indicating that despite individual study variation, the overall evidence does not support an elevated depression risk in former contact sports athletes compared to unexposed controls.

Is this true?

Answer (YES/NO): YES